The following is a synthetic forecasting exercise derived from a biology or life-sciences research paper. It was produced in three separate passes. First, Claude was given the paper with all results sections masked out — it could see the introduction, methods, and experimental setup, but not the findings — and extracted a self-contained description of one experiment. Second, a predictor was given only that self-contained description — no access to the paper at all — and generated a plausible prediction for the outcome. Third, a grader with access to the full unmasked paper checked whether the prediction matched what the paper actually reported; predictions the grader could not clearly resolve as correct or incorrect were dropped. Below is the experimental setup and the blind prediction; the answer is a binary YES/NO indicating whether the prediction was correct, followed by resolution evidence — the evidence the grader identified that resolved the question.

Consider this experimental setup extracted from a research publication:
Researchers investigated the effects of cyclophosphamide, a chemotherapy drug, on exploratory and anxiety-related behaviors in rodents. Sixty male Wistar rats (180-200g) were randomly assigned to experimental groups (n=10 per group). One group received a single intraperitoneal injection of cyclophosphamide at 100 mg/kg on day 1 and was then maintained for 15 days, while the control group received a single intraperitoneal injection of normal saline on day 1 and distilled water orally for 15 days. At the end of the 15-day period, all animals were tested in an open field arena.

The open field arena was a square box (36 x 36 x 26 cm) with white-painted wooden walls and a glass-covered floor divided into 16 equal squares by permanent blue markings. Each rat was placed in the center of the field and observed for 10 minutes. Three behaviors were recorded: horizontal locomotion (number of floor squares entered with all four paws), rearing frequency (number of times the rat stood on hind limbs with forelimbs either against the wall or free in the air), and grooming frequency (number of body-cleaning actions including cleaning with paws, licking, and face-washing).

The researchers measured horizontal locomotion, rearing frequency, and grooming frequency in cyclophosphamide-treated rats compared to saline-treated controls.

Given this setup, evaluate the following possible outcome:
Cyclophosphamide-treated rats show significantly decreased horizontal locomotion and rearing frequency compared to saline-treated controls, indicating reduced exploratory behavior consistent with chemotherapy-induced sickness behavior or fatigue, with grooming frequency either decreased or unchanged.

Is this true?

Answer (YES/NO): NO